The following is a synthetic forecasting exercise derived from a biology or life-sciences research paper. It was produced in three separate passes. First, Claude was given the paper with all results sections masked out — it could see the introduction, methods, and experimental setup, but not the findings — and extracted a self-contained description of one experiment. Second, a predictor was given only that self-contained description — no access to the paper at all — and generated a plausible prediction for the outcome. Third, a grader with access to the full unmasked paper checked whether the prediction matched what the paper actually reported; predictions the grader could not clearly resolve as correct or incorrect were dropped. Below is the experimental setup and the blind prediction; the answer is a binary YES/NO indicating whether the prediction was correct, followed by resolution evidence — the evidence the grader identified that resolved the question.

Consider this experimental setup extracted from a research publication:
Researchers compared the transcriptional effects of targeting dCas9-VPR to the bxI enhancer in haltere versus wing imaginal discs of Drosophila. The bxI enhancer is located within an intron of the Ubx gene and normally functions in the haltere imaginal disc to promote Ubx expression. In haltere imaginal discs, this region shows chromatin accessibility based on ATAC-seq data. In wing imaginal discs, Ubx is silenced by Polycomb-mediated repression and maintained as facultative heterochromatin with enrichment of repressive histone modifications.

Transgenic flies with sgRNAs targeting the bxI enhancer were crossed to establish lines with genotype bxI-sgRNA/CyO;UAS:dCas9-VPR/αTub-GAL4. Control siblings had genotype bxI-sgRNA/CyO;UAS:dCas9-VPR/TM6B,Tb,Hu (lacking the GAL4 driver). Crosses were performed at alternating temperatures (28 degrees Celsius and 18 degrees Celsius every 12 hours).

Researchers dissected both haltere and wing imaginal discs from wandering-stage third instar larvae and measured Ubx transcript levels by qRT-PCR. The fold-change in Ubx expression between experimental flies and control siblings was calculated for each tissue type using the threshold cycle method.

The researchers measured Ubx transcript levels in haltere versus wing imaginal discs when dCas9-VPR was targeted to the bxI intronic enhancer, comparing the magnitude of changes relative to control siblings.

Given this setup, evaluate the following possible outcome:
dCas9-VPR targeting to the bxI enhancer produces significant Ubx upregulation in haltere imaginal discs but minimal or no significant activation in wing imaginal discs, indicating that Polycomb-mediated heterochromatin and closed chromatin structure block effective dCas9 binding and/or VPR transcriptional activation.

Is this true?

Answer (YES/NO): YES